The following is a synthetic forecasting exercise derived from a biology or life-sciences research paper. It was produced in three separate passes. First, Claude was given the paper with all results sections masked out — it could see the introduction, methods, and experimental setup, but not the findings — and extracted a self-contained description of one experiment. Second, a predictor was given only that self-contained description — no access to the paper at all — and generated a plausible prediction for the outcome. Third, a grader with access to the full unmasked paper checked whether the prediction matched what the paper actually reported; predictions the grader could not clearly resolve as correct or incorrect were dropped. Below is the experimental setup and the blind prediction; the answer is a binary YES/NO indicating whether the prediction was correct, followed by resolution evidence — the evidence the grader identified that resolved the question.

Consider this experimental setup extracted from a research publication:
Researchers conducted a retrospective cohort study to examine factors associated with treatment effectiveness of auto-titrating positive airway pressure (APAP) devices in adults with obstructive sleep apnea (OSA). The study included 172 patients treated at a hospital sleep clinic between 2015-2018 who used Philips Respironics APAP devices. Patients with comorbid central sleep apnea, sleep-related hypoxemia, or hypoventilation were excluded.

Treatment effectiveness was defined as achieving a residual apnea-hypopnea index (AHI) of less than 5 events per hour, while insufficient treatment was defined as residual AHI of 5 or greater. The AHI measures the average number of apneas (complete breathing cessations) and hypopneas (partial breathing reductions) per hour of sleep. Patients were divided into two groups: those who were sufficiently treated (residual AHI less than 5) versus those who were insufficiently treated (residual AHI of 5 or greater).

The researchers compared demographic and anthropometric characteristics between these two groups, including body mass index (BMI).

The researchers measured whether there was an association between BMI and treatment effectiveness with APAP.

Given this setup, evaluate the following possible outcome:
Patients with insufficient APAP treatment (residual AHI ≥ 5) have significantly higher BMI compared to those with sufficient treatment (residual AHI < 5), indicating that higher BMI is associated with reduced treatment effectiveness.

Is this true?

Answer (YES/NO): NO